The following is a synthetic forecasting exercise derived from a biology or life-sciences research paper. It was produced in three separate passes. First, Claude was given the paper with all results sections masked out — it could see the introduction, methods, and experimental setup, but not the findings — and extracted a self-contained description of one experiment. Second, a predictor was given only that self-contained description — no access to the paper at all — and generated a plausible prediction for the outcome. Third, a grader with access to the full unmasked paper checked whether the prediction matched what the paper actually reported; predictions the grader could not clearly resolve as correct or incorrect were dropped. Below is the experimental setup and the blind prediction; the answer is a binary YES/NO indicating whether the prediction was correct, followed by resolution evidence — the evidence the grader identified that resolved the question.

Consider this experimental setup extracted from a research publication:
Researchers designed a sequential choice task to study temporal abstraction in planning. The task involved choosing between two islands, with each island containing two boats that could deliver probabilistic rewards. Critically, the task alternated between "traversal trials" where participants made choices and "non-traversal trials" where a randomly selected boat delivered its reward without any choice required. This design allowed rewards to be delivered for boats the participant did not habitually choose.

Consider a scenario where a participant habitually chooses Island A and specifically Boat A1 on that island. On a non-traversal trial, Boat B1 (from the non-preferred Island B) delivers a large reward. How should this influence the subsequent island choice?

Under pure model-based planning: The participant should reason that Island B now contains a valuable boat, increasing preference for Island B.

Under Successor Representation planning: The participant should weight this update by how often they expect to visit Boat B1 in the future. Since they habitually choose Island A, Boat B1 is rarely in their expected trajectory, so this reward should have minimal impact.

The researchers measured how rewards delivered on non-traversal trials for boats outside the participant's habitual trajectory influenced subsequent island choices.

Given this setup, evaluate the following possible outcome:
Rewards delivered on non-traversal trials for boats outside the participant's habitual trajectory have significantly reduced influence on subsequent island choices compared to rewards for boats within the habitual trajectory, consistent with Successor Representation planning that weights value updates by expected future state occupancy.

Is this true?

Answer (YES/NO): YES